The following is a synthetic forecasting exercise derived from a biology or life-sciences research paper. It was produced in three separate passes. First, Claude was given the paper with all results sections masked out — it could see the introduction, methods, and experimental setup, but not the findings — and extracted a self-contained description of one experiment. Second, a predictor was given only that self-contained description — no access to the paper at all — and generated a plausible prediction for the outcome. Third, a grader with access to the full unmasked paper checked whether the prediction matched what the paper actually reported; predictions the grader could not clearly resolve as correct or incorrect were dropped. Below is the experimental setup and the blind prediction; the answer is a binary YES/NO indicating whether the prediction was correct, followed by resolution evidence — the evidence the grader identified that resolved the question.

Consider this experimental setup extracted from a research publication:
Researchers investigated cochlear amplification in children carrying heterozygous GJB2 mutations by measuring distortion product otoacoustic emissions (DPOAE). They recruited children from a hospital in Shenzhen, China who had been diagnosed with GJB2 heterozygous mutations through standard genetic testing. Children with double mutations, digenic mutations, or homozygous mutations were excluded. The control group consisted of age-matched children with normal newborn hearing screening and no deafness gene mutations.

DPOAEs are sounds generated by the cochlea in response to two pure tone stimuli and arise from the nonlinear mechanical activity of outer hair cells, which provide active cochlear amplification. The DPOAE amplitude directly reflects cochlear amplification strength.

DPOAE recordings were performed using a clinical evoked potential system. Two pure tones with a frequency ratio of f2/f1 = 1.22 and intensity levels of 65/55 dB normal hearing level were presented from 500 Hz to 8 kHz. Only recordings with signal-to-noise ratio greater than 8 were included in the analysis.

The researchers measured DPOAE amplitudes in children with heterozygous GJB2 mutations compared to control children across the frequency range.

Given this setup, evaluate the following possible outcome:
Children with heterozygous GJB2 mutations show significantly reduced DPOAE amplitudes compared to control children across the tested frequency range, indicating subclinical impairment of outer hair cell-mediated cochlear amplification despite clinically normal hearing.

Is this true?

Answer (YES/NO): NO